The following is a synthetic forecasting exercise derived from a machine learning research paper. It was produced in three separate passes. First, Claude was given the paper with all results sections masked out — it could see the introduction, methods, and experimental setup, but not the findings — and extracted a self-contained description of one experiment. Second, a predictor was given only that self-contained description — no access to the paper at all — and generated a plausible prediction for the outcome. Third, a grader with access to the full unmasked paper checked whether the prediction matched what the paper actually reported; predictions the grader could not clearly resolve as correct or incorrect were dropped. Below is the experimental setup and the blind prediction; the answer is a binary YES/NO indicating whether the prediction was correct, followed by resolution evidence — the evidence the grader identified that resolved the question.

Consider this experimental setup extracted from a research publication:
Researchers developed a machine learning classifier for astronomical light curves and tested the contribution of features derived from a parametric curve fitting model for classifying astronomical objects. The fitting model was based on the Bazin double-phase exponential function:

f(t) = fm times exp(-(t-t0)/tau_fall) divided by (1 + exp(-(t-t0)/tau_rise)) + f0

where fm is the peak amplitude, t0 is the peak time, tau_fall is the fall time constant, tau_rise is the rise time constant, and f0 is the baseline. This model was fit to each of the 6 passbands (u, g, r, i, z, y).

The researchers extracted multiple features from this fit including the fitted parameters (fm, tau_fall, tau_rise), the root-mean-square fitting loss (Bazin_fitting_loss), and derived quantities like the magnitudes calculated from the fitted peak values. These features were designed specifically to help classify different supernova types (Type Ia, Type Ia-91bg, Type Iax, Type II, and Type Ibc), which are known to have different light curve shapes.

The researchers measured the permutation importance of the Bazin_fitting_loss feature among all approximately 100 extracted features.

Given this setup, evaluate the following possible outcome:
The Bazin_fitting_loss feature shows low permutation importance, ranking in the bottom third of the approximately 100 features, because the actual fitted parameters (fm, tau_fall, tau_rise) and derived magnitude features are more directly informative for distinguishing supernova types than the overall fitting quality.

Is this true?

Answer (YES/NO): NO